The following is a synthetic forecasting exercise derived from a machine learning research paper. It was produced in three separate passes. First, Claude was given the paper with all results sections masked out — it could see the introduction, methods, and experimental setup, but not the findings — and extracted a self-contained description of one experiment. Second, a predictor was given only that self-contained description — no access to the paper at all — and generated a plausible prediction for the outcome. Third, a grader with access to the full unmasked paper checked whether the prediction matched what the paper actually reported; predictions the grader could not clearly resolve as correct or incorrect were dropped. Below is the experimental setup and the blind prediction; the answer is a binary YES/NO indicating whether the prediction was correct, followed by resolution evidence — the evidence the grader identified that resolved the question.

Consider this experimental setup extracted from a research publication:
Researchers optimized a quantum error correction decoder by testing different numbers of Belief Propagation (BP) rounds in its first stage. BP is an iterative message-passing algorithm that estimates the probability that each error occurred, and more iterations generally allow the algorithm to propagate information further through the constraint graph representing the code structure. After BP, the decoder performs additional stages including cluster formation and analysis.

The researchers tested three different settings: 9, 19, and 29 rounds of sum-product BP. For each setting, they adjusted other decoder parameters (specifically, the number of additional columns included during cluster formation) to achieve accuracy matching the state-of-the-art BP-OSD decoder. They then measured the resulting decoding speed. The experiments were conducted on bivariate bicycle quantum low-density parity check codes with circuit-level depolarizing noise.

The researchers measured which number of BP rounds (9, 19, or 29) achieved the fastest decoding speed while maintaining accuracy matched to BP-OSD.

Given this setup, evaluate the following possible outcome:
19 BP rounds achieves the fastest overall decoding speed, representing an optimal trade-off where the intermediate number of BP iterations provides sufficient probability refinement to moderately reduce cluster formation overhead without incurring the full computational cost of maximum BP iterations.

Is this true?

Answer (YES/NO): NO